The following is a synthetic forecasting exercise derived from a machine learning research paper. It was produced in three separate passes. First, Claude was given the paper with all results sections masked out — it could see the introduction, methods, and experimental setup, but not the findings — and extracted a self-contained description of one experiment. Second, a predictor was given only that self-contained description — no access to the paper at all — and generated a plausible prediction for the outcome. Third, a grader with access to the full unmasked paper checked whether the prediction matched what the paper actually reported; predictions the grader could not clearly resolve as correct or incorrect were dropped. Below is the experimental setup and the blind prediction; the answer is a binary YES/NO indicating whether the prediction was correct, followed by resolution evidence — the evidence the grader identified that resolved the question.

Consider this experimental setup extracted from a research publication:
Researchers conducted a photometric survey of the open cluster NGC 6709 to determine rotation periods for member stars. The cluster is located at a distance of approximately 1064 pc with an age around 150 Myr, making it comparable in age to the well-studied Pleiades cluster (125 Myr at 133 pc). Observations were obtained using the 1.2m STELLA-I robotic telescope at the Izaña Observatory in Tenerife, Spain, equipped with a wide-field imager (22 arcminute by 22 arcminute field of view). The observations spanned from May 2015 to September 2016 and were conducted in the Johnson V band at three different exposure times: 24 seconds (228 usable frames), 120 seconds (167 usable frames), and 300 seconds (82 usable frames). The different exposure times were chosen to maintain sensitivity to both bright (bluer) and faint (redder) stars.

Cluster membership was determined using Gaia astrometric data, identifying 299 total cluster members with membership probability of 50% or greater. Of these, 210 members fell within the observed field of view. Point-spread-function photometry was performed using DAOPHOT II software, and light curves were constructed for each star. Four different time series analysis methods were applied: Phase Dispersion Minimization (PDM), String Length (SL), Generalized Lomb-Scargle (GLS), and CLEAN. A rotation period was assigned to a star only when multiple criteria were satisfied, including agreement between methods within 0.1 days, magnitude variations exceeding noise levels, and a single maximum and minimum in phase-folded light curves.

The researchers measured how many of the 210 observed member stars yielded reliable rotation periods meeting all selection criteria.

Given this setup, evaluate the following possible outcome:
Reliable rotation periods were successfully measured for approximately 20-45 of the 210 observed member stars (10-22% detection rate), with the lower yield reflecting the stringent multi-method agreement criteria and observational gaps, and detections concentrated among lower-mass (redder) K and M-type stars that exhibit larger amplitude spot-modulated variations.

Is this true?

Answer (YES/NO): NO